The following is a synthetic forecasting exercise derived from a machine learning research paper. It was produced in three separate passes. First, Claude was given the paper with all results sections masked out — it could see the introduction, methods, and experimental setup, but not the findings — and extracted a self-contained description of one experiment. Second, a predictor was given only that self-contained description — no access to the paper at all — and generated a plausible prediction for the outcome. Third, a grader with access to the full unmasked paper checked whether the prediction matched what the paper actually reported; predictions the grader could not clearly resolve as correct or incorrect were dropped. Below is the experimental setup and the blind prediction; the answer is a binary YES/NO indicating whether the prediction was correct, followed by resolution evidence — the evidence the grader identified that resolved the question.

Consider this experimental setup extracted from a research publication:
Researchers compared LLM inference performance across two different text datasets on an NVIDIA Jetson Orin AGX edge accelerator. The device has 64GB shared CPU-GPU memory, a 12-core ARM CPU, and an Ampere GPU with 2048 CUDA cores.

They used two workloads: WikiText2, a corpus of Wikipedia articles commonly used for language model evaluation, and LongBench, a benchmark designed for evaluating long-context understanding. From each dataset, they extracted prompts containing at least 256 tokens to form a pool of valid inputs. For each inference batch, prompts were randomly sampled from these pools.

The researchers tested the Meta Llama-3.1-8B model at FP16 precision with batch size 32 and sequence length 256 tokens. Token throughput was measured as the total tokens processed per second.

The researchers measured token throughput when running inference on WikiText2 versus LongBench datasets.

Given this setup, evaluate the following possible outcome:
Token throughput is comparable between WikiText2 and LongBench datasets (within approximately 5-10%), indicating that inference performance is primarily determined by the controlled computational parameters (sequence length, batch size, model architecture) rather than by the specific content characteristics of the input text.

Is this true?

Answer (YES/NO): YES